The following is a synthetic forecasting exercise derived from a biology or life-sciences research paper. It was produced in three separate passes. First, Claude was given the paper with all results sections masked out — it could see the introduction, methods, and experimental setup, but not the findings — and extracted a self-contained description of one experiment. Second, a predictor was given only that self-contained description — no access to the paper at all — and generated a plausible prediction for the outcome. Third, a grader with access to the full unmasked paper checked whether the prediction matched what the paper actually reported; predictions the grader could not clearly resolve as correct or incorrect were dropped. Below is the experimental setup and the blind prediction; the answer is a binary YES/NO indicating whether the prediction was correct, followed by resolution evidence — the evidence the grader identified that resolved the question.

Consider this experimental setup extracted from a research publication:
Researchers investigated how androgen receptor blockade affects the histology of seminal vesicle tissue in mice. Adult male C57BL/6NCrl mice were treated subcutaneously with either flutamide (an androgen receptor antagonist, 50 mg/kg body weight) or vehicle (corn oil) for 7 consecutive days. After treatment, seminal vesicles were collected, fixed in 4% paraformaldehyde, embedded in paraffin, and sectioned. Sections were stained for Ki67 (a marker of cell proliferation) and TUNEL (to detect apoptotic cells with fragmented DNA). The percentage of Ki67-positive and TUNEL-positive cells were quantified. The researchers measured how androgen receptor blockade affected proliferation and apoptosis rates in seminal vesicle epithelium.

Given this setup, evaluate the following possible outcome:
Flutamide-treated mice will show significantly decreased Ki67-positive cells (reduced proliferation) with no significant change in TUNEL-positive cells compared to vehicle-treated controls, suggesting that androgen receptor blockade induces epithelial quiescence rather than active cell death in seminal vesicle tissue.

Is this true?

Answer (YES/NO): NO